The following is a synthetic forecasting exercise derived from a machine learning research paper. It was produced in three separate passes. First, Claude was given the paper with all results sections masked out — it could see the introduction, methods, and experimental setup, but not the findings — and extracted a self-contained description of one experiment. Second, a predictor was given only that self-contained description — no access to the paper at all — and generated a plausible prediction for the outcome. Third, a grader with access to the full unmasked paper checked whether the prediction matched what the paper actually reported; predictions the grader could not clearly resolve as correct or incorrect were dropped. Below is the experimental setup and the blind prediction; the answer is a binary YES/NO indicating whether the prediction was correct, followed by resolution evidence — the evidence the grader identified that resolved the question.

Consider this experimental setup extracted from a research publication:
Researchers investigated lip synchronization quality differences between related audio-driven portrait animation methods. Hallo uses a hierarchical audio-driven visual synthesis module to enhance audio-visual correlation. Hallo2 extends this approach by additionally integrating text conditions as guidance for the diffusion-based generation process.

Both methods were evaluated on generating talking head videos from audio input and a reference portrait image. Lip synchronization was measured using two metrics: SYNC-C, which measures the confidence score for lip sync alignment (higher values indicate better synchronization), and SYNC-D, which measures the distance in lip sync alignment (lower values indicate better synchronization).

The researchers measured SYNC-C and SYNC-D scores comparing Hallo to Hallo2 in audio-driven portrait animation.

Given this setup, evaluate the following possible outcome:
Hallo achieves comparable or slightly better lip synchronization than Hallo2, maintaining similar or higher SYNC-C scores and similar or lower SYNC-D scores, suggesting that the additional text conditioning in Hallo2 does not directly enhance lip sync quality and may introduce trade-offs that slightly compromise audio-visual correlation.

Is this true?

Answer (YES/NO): NO